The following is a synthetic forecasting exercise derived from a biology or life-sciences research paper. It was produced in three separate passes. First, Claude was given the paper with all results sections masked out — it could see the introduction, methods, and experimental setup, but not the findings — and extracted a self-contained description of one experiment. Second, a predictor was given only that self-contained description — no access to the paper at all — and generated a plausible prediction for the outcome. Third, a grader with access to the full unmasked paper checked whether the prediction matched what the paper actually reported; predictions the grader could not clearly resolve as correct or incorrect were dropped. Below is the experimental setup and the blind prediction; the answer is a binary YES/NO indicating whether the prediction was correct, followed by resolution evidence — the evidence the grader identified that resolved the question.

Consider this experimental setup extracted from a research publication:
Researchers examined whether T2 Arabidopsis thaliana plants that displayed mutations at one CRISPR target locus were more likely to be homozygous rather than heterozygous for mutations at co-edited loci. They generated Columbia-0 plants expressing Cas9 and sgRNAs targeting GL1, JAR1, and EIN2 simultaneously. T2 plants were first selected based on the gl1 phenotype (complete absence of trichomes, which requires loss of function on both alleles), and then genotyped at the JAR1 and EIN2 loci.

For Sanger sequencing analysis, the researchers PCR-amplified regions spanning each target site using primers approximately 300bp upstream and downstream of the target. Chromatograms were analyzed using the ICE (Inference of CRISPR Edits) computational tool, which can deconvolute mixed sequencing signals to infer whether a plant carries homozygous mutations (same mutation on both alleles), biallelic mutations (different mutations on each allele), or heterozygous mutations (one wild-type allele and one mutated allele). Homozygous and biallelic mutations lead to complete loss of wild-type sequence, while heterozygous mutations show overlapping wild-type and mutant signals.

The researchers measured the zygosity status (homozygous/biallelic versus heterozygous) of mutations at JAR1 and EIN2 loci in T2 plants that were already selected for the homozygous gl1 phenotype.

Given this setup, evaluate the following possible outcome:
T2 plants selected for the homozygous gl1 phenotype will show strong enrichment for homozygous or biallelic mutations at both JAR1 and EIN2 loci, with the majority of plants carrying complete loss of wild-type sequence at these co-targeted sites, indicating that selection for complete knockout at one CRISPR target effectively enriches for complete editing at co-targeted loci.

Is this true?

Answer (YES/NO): NO